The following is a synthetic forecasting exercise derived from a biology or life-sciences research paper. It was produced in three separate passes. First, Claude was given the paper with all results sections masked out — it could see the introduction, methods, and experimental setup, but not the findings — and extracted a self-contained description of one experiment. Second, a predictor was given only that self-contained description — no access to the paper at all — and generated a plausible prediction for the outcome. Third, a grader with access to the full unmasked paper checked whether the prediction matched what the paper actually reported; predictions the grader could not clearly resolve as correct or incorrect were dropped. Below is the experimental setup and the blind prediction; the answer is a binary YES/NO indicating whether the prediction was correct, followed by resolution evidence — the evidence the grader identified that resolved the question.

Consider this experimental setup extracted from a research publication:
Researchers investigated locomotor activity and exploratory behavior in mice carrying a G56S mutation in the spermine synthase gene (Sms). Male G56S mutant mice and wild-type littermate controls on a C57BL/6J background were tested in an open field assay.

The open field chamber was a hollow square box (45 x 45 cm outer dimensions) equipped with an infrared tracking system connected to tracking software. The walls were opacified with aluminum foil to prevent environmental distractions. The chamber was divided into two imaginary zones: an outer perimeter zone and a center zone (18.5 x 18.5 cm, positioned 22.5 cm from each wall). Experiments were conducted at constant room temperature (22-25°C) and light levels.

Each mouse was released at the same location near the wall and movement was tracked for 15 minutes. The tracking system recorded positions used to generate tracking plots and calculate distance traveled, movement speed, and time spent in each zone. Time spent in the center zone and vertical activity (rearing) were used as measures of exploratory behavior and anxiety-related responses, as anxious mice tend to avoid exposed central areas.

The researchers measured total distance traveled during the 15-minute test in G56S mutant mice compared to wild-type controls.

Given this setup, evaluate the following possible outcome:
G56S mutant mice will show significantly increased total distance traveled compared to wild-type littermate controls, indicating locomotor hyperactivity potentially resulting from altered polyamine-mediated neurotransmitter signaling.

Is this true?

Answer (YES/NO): NO